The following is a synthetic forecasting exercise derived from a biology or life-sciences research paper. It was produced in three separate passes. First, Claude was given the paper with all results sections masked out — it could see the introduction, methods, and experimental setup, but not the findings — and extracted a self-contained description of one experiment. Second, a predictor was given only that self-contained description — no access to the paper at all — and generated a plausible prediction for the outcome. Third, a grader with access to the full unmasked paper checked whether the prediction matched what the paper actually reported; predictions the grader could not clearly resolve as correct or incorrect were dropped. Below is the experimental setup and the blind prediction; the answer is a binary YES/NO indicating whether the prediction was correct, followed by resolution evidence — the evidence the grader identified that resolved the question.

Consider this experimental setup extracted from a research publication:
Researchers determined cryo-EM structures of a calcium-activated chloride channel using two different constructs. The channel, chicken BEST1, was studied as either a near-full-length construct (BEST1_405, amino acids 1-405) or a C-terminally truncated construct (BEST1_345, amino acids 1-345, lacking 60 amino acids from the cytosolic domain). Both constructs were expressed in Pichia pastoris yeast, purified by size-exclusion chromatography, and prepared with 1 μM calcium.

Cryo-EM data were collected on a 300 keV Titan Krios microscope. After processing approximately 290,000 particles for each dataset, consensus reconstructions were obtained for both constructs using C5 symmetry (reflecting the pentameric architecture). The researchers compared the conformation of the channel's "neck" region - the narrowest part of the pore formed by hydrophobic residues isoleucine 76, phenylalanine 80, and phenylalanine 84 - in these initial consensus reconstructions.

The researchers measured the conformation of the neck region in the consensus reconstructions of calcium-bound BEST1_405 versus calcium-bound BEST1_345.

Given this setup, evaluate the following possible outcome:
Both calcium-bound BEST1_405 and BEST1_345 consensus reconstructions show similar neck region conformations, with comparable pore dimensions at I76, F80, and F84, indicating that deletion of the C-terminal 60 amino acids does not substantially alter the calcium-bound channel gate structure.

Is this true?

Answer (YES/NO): NO